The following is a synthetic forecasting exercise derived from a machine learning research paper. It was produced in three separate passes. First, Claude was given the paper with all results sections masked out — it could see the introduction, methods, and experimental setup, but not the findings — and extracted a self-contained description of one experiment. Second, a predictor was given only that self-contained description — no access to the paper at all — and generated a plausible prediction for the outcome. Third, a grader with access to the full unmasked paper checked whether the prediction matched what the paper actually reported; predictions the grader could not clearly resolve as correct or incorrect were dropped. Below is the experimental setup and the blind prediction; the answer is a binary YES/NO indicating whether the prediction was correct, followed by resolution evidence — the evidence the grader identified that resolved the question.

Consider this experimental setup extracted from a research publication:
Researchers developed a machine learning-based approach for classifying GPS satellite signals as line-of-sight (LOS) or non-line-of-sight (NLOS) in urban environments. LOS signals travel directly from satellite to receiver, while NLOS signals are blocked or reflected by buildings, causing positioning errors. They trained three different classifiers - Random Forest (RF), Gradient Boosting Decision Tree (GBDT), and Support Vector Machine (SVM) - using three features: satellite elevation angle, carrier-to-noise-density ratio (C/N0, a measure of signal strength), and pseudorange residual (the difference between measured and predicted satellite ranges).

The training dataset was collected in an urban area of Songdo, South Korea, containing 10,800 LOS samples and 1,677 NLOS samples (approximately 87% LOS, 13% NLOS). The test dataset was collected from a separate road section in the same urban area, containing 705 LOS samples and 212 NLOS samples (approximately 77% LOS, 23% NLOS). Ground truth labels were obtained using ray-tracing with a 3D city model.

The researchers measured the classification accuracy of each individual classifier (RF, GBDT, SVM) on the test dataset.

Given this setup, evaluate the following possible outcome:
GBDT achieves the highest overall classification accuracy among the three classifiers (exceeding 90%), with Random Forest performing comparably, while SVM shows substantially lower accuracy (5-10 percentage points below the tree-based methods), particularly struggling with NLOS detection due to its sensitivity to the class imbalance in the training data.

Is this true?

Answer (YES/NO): NO